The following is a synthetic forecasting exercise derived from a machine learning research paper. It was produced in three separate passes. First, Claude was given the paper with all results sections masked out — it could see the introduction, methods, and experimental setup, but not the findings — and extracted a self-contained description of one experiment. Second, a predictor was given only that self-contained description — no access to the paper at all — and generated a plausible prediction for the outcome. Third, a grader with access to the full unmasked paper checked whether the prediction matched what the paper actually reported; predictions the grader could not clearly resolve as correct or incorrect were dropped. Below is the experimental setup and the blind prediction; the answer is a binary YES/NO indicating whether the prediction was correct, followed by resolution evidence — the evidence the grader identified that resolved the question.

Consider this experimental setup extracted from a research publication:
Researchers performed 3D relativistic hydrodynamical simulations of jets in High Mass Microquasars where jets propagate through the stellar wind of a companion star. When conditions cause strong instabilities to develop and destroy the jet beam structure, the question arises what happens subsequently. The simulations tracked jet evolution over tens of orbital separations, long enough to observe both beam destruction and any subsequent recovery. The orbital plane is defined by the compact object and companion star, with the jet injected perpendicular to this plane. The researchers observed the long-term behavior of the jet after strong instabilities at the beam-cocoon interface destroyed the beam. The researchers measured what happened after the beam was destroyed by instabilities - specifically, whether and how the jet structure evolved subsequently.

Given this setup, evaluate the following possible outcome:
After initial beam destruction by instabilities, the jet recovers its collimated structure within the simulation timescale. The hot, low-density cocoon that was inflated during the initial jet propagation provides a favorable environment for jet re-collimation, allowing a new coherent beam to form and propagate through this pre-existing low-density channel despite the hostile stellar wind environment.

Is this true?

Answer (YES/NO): YES